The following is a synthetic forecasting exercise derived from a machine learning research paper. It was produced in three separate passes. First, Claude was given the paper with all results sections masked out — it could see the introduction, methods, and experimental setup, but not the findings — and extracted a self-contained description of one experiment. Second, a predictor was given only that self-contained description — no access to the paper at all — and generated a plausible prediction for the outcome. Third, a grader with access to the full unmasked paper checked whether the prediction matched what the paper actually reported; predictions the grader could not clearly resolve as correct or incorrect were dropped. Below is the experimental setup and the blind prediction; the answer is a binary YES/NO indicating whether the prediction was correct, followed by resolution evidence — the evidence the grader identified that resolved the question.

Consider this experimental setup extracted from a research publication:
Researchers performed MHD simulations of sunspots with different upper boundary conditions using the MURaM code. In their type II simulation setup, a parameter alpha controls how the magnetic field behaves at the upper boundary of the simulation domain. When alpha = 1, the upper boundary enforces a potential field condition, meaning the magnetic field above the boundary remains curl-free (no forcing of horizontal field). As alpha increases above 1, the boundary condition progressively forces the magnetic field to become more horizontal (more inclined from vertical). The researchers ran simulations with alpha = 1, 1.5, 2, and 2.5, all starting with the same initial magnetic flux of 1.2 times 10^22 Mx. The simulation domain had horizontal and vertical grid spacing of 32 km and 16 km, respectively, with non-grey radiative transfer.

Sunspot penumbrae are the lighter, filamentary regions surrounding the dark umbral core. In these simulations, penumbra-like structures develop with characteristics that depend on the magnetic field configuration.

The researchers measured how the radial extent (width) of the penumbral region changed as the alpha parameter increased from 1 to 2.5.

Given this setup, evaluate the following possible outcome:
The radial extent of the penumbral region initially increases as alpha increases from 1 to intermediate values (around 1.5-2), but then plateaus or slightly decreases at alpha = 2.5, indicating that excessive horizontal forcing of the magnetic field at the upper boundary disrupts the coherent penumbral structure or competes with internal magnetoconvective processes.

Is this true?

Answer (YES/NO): NO